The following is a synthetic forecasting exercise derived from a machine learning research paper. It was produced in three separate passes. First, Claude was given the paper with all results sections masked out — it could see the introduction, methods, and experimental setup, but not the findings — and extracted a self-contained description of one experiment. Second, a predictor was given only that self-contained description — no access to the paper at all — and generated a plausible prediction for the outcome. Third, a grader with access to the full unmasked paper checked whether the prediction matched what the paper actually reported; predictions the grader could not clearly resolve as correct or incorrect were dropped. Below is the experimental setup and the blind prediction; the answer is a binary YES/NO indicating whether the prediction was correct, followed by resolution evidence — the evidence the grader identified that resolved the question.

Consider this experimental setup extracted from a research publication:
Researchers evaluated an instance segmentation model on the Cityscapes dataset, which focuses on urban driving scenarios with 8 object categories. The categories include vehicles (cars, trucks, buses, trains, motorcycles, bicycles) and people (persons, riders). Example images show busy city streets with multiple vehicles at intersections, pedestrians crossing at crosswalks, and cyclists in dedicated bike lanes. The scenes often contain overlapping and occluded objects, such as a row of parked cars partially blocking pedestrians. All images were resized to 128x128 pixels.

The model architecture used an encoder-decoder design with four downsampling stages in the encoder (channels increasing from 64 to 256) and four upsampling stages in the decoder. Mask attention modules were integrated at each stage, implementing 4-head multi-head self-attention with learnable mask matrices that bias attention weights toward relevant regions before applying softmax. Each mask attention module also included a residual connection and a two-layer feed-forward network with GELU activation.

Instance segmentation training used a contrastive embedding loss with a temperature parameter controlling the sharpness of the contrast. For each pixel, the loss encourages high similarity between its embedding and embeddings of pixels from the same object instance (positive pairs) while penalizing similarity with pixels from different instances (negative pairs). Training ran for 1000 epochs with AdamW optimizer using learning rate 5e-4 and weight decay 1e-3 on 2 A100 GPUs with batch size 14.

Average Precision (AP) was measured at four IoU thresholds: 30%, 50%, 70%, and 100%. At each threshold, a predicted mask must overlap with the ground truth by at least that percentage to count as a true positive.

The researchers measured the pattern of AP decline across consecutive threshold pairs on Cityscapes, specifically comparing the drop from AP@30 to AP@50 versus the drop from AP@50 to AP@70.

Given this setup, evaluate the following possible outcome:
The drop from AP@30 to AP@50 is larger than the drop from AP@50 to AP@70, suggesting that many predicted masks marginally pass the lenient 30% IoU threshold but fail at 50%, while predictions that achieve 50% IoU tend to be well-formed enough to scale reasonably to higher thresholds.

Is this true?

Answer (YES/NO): YES